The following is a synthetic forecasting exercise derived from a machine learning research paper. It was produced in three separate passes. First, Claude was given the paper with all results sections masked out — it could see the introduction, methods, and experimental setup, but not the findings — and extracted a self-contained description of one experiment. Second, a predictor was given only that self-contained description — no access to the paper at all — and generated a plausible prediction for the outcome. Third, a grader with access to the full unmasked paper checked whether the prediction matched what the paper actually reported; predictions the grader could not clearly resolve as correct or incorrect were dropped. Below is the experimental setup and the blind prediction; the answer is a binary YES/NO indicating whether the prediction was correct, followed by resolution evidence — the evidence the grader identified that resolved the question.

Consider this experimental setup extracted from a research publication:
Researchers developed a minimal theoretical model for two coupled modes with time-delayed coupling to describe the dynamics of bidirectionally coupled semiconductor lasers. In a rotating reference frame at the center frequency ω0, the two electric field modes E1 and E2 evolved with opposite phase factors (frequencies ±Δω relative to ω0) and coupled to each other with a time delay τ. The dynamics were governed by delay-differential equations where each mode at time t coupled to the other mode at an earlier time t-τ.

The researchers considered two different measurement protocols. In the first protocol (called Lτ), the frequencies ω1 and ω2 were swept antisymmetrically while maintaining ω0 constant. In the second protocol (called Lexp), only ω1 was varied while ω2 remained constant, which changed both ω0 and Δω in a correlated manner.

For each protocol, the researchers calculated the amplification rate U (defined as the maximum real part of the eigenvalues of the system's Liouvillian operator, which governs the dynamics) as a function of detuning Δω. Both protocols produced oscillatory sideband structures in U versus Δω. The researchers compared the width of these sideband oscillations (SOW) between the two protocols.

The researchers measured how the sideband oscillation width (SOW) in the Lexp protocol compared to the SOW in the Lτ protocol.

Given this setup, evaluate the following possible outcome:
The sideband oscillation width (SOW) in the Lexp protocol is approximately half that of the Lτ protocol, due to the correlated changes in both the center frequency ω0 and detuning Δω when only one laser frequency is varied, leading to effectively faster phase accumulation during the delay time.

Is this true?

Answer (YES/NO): YES